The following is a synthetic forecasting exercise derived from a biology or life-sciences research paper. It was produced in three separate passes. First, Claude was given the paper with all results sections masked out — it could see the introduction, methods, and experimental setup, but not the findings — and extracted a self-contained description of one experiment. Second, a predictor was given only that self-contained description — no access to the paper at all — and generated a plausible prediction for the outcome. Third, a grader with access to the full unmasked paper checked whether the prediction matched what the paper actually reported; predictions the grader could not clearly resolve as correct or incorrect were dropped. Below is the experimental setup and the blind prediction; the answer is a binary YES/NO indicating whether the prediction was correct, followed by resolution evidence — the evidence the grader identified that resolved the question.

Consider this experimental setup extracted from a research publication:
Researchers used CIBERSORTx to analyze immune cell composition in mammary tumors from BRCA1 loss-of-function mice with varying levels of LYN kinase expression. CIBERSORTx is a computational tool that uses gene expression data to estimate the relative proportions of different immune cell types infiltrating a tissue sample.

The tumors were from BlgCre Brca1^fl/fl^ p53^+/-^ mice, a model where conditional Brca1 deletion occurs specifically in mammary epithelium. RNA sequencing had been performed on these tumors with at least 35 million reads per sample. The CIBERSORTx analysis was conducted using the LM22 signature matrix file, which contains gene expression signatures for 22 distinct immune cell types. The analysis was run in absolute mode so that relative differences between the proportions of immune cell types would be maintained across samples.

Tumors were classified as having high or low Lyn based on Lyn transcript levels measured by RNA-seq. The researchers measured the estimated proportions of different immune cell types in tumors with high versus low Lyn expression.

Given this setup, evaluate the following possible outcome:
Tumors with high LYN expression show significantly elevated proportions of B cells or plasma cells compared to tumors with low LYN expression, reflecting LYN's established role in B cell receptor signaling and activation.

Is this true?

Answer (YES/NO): NO